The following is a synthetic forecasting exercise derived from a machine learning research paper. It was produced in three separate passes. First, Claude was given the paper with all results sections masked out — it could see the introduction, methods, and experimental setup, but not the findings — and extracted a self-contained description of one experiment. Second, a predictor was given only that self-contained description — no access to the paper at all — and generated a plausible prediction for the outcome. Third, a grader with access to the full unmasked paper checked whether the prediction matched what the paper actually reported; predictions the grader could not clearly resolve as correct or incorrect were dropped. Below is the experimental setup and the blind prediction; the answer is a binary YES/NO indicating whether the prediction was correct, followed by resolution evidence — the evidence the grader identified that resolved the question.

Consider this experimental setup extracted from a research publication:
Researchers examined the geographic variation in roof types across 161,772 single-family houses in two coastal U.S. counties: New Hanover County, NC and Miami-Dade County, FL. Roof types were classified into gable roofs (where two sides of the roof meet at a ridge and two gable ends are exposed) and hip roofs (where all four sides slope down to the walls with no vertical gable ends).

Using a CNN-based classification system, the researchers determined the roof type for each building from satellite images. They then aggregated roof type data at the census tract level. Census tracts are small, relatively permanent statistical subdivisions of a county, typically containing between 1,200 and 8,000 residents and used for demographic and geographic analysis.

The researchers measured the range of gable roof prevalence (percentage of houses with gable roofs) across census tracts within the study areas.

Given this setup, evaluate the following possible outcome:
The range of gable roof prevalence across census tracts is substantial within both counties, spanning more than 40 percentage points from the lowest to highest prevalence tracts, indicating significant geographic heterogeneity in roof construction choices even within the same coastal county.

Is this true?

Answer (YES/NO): NO